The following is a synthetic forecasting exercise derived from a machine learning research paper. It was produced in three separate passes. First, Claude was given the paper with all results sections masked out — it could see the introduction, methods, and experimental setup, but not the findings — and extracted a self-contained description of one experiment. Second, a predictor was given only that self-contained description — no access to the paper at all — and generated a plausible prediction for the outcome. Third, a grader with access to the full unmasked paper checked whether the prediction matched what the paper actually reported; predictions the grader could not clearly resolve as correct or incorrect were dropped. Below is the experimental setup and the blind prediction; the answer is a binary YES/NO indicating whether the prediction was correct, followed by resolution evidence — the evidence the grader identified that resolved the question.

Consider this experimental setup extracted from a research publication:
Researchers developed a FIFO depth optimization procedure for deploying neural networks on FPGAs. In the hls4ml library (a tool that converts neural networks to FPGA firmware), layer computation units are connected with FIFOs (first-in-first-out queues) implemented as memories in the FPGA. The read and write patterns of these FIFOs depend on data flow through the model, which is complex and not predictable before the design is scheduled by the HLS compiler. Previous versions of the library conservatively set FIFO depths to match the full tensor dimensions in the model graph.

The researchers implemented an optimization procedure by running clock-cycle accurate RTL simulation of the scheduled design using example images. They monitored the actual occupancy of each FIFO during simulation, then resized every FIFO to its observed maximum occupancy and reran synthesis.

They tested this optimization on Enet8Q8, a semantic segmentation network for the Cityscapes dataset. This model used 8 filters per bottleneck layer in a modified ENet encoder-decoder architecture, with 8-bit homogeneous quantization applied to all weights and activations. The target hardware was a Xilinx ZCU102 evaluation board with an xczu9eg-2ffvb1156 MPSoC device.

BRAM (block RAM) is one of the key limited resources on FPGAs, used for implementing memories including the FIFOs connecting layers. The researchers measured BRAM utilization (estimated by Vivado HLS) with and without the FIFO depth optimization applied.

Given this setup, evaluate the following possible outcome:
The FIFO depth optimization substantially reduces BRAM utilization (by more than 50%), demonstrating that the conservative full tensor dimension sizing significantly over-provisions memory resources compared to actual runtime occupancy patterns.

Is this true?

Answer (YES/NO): YES